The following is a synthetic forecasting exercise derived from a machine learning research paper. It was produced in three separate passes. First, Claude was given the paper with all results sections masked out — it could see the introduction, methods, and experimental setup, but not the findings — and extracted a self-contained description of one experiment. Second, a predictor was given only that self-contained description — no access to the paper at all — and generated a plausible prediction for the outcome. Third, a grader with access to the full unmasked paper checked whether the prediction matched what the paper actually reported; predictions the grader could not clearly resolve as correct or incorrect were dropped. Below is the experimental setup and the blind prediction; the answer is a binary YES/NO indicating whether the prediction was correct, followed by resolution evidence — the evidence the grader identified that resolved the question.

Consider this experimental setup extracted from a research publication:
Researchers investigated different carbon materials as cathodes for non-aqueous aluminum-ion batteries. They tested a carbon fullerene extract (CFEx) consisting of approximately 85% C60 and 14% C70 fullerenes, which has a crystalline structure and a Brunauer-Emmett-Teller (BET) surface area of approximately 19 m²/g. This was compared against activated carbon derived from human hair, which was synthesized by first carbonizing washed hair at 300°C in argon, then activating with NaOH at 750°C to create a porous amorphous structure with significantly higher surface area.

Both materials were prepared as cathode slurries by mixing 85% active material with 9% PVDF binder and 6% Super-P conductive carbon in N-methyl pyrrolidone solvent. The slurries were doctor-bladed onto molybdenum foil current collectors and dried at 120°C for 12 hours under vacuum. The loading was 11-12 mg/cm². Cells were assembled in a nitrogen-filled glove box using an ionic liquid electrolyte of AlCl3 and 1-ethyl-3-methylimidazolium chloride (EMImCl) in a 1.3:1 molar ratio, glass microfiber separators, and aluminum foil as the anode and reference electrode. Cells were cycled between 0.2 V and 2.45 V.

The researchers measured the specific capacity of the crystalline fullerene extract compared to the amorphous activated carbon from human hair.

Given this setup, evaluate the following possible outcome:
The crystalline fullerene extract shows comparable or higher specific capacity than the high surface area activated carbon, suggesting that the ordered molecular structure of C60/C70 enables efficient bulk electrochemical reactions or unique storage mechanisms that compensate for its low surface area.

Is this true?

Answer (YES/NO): NO